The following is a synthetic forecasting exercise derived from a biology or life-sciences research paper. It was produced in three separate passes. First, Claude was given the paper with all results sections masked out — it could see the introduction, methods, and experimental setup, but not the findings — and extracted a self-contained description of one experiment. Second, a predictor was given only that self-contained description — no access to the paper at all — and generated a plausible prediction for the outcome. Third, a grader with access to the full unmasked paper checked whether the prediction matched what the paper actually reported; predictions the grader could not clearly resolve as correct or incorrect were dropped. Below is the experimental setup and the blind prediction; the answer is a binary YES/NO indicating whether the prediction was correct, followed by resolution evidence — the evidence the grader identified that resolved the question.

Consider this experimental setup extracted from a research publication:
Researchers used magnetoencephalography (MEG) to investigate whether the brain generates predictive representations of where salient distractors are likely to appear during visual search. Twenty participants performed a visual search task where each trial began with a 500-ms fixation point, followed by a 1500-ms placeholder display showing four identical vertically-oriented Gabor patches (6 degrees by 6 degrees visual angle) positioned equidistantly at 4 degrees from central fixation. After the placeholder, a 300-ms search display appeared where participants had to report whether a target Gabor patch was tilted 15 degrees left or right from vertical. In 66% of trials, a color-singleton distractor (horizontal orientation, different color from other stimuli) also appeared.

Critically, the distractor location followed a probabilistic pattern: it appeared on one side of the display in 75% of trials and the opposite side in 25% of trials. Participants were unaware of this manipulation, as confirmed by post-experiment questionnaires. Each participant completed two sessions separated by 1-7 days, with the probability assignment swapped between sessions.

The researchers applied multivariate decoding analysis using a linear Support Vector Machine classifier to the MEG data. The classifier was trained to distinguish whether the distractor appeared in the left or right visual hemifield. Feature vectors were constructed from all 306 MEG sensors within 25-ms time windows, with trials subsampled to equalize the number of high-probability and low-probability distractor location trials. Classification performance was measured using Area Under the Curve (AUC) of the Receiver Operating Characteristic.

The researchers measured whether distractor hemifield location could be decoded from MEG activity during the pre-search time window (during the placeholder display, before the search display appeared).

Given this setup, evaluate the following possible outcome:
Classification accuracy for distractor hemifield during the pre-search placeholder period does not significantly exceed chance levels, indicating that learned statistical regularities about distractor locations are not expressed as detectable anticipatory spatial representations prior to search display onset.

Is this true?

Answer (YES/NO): NO